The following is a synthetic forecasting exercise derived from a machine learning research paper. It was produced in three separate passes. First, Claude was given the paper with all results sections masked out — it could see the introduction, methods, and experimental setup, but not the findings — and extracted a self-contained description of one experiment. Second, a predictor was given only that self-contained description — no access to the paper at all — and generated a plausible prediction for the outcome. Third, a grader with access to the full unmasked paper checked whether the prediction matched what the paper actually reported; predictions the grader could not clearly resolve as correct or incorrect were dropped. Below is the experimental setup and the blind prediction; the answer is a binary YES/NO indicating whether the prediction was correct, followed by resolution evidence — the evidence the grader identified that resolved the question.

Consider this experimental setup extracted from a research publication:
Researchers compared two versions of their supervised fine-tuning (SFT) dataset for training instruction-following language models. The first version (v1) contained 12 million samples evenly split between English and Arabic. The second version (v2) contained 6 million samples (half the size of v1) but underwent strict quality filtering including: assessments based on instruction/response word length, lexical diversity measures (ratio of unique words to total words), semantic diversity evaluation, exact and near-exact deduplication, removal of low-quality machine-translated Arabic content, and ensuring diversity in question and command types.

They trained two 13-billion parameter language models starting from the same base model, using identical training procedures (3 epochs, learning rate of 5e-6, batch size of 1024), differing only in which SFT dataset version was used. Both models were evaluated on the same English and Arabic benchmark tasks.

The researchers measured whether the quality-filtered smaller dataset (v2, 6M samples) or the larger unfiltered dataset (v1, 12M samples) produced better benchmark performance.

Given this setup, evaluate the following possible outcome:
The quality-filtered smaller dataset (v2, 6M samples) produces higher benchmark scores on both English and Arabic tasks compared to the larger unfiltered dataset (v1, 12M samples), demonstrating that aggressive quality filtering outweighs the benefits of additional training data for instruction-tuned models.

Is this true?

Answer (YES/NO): NO